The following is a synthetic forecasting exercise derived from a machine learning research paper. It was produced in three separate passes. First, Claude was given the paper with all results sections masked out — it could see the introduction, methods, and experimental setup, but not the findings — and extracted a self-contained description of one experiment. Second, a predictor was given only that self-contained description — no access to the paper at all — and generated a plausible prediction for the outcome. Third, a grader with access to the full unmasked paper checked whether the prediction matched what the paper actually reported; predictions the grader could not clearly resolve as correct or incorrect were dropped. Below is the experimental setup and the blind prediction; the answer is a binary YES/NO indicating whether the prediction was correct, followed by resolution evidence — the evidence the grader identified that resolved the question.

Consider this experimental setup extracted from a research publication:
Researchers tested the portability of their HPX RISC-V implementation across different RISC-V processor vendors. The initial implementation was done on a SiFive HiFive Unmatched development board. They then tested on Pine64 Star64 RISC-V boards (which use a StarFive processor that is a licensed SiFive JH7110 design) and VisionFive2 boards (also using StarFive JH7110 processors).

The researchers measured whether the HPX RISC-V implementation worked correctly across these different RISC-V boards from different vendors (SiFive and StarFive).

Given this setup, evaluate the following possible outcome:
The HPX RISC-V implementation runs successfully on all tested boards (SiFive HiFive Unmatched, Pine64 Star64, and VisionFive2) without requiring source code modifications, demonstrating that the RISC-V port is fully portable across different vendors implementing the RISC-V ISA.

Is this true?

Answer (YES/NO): YES